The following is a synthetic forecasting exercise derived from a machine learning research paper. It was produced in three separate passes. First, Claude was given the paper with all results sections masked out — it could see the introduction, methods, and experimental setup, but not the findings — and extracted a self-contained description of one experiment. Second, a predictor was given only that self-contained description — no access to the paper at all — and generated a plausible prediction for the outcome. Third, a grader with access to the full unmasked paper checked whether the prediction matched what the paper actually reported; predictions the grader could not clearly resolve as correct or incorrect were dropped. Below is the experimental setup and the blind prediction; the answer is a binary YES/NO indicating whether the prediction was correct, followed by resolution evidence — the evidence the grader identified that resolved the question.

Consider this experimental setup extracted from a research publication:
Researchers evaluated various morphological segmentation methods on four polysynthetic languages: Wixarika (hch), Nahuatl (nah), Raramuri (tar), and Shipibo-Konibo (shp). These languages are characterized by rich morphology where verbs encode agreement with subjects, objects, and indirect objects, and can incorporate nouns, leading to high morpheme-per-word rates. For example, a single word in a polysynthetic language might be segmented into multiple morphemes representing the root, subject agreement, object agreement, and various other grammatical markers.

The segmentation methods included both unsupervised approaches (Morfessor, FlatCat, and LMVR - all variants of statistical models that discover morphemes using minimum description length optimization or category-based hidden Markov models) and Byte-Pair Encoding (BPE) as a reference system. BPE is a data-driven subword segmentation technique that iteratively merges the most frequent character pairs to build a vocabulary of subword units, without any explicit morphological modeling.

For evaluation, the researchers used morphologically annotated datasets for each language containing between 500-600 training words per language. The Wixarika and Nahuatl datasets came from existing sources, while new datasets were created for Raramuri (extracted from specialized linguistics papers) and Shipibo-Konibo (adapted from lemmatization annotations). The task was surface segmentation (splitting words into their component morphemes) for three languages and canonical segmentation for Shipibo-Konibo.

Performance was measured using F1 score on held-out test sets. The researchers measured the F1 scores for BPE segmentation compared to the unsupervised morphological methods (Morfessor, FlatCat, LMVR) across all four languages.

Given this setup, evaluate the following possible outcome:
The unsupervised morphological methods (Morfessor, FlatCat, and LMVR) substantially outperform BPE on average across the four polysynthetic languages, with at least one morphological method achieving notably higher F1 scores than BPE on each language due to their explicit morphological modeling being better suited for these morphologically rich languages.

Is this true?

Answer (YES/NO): NO